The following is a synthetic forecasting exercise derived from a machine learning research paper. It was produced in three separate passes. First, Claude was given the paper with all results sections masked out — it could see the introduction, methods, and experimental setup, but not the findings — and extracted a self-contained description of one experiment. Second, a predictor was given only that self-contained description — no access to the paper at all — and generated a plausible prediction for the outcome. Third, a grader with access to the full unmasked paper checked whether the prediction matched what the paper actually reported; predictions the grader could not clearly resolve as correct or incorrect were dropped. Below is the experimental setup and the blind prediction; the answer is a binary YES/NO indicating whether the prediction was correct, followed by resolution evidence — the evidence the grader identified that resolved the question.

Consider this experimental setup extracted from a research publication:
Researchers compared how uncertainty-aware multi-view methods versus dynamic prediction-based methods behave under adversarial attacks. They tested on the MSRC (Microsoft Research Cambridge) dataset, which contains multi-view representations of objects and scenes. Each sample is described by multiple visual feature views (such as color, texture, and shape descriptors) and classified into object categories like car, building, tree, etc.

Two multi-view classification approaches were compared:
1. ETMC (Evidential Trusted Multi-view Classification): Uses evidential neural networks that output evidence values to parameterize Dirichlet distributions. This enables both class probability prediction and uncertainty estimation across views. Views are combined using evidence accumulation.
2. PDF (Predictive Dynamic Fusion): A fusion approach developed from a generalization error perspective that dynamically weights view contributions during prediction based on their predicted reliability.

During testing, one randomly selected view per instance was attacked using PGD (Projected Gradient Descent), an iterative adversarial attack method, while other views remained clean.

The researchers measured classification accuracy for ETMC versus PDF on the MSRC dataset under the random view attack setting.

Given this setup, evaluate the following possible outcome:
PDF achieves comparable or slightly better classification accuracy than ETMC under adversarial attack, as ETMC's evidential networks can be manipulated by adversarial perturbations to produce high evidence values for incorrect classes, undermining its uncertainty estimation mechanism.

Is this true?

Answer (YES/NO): NO